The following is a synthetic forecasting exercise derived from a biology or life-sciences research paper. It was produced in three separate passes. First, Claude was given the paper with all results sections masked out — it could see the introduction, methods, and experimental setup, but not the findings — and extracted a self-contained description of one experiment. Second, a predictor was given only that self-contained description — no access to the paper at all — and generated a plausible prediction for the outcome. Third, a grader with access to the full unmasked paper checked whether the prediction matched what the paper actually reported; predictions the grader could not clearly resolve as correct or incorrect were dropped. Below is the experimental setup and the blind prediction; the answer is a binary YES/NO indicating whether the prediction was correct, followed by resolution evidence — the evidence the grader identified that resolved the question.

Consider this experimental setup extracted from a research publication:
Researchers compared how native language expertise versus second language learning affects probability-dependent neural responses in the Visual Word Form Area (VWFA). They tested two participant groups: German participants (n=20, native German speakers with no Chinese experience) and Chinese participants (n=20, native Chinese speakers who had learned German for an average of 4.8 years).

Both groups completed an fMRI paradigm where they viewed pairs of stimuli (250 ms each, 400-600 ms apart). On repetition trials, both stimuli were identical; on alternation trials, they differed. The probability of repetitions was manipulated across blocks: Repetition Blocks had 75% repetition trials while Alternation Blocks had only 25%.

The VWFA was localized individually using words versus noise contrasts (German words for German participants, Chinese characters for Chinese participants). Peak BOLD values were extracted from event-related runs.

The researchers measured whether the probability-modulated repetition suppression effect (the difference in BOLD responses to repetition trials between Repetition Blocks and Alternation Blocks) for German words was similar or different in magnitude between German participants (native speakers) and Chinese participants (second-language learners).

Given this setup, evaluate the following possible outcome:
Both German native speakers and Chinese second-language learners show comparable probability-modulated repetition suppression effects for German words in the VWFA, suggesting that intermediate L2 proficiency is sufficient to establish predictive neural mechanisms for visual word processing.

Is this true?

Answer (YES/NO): YES